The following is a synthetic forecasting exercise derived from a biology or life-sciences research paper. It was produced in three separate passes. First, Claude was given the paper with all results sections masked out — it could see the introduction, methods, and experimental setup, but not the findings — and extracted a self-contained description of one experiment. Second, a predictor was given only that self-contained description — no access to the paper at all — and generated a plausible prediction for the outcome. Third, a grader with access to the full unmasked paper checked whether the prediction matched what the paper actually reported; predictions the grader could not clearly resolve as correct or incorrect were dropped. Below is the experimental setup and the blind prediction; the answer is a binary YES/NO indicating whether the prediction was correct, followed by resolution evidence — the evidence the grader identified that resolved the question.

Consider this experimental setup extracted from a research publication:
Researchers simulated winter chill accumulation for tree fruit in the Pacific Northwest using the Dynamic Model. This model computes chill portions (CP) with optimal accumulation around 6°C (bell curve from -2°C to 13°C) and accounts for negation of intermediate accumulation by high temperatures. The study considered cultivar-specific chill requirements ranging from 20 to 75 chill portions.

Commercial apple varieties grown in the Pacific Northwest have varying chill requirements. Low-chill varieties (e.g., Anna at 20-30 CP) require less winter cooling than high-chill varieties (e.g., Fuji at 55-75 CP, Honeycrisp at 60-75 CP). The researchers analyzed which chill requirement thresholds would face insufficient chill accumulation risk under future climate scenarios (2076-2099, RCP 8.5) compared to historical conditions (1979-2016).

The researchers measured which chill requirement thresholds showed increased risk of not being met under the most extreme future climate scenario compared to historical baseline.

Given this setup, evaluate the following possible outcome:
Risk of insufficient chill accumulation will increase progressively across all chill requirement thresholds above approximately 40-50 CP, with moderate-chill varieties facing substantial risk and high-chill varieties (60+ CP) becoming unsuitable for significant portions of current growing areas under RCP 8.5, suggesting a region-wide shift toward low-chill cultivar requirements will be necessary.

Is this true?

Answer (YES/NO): NO